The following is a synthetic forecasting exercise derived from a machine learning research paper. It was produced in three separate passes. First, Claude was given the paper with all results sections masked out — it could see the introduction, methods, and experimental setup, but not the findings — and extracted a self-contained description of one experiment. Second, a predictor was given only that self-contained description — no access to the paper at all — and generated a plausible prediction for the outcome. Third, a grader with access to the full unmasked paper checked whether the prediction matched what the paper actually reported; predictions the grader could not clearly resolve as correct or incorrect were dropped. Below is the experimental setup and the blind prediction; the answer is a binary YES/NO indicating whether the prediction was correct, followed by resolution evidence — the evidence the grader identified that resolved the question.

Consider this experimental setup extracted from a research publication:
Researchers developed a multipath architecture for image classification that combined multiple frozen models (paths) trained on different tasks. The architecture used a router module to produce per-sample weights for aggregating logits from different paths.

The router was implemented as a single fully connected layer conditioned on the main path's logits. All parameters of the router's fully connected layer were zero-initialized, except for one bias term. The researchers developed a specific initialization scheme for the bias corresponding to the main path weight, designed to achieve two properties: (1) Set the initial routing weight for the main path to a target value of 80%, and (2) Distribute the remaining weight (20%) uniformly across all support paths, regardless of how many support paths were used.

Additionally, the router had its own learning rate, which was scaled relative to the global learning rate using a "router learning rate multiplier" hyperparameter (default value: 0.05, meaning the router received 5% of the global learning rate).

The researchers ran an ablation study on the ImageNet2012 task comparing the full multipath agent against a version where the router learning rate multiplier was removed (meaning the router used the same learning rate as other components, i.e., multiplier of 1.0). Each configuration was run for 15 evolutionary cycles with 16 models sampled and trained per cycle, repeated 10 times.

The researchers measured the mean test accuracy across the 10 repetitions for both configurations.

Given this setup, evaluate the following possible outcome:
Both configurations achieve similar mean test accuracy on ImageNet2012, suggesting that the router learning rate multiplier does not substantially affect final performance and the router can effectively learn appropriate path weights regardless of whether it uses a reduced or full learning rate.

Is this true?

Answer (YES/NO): NO